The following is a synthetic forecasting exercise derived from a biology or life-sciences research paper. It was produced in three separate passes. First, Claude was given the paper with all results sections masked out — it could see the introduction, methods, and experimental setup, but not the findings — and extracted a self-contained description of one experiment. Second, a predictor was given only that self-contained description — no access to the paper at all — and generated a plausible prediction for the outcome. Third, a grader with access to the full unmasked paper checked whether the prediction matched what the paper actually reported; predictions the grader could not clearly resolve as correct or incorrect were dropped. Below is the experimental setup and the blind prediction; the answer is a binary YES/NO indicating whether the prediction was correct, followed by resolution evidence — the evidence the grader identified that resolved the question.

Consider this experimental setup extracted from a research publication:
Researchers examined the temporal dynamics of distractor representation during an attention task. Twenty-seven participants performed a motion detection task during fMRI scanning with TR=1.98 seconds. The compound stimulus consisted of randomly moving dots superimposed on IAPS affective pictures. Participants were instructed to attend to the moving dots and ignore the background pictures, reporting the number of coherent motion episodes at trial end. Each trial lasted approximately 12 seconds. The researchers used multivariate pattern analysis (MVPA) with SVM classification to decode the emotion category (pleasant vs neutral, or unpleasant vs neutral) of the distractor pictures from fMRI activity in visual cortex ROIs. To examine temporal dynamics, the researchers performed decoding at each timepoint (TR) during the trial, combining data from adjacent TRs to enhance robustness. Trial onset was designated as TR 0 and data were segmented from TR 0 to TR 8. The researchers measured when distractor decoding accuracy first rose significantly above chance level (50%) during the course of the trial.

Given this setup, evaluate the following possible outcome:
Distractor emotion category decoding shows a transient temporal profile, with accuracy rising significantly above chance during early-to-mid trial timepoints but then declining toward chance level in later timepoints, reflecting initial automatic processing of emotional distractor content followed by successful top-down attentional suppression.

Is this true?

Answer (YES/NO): NO